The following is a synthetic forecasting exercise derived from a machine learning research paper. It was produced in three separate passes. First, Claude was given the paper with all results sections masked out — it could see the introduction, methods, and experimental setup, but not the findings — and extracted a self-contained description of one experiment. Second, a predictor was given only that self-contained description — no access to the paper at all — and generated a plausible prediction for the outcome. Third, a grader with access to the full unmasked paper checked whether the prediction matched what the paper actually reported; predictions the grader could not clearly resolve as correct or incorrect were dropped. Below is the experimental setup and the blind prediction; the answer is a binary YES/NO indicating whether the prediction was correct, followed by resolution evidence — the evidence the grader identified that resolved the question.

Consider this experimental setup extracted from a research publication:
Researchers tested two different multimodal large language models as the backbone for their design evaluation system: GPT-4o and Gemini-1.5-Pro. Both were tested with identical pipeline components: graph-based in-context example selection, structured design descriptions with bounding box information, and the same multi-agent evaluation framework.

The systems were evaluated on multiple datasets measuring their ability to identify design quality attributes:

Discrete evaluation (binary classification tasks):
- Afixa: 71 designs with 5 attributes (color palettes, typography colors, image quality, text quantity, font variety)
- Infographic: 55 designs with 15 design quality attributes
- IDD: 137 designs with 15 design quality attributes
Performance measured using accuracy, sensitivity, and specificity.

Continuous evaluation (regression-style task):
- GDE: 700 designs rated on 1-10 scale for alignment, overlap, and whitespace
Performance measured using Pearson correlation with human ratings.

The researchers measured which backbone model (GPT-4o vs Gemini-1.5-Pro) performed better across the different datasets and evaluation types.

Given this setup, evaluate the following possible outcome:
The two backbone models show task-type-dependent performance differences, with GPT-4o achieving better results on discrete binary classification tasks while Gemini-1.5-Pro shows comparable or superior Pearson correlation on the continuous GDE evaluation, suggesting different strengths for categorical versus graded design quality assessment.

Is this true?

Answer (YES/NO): NO